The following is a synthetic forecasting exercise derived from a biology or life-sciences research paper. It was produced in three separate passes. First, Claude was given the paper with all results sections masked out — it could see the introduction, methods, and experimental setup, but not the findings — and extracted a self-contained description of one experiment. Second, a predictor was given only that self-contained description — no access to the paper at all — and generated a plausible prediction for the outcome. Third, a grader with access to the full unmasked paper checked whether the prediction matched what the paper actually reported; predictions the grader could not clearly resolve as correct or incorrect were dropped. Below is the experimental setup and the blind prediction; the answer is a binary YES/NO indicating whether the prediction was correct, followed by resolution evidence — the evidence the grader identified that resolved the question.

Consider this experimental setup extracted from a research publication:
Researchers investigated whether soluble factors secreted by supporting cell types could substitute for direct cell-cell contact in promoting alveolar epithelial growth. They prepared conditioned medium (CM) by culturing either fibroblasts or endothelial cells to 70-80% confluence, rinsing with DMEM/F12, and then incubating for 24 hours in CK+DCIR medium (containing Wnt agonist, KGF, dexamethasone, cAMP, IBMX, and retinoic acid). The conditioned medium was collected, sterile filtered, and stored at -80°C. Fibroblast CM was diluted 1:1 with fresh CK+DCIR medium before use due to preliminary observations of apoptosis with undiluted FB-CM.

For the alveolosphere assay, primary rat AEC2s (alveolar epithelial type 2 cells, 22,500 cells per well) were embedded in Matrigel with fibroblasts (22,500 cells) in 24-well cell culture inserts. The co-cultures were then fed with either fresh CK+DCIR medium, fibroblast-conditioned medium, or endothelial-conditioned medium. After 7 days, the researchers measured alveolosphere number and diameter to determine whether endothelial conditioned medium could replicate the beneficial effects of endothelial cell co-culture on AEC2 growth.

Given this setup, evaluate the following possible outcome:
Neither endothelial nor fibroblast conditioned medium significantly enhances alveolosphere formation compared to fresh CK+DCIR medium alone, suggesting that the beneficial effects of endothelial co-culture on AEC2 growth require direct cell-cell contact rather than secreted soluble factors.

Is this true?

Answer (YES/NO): NO